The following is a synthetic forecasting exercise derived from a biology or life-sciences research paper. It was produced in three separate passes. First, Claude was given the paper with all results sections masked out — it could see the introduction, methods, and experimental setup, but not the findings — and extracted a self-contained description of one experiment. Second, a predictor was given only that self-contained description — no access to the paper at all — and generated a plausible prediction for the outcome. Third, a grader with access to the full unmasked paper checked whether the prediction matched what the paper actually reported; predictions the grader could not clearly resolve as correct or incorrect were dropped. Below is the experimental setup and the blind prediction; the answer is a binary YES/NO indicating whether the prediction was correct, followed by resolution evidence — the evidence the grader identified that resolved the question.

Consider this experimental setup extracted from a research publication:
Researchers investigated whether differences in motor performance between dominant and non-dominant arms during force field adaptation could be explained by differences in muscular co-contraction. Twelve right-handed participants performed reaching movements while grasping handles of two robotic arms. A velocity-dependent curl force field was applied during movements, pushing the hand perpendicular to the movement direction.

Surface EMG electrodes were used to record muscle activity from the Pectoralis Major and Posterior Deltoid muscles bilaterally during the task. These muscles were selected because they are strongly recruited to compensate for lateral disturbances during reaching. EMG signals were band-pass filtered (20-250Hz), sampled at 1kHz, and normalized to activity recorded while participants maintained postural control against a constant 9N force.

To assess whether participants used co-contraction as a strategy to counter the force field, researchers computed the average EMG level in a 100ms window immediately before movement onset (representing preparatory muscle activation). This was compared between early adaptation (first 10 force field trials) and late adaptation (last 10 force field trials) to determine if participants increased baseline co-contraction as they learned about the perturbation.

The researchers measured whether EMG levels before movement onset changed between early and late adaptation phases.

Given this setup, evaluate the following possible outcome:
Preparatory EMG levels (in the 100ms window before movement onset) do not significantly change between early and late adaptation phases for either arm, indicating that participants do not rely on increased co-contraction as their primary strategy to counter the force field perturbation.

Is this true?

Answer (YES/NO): YES